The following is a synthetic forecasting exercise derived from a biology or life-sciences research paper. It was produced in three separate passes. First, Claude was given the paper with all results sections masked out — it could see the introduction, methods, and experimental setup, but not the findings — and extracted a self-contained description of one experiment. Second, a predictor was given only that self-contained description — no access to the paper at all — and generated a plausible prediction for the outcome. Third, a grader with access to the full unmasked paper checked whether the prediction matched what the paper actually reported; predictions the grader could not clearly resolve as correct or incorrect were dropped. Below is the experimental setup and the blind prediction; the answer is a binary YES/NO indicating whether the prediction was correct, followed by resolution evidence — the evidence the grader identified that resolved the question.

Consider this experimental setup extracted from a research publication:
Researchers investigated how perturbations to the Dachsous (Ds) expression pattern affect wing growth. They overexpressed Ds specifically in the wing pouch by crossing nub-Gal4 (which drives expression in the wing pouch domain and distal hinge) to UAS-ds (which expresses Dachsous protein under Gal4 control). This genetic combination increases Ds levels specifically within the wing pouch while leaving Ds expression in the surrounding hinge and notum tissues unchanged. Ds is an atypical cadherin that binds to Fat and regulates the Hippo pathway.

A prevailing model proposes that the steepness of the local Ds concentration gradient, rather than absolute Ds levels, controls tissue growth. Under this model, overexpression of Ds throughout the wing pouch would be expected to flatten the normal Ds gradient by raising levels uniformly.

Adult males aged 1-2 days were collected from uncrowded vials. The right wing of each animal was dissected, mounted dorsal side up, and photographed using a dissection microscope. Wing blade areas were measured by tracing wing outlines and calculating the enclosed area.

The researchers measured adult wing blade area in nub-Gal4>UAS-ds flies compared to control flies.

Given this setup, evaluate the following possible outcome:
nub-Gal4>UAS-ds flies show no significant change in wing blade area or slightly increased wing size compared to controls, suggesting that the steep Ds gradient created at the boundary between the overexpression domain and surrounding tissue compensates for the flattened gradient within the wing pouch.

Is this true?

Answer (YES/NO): YES